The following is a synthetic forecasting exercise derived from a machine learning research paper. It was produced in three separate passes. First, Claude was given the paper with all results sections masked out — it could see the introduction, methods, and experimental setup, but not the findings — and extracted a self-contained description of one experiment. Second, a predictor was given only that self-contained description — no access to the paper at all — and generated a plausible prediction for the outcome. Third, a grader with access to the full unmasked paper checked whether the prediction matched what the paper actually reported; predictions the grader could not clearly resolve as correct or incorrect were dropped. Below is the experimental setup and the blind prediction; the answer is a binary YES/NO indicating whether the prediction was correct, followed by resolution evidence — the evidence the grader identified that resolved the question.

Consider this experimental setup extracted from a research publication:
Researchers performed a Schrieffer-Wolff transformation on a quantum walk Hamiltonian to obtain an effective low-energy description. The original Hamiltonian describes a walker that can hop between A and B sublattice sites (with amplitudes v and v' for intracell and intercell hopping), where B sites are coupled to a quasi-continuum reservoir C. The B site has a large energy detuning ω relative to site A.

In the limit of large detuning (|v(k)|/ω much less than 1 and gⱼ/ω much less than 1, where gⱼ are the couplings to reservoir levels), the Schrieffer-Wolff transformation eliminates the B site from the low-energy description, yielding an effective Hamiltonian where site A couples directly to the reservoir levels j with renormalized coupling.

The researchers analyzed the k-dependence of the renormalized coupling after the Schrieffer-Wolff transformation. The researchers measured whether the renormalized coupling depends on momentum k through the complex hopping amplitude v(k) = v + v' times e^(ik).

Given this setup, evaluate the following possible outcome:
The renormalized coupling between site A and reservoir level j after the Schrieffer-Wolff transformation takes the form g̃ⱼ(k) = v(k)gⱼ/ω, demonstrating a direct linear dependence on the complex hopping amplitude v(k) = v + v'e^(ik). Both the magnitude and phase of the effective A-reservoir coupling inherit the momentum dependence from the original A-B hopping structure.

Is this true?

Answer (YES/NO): NO